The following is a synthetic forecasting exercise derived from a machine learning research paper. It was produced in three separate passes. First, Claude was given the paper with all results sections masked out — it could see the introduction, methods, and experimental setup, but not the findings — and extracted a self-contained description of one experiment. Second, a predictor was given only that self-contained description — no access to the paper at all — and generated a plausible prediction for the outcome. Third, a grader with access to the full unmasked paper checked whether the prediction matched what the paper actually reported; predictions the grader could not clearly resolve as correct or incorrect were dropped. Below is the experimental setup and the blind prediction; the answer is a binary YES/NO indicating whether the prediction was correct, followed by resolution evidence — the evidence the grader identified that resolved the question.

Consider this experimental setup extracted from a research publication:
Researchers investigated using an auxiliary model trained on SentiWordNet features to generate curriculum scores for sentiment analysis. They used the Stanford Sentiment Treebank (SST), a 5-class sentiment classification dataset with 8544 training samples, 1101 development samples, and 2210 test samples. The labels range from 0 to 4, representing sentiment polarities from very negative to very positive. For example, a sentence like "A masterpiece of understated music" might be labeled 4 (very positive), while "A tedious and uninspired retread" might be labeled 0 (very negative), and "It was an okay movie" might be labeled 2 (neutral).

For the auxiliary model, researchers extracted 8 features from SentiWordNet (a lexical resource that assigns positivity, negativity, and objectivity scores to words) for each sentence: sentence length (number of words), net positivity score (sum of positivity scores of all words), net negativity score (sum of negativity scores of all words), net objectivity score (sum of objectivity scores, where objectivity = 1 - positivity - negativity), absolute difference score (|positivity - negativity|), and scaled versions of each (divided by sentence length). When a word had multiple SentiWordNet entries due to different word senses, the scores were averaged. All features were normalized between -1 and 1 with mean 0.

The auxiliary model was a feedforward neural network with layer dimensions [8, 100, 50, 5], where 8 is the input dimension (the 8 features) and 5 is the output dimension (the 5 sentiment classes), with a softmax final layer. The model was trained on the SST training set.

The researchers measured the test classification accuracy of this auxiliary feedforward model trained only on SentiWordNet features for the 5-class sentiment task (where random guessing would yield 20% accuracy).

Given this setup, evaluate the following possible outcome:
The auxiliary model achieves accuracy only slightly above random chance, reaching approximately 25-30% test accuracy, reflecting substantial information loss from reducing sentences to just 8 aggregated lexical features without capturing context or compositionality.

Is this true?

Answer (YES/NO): YES